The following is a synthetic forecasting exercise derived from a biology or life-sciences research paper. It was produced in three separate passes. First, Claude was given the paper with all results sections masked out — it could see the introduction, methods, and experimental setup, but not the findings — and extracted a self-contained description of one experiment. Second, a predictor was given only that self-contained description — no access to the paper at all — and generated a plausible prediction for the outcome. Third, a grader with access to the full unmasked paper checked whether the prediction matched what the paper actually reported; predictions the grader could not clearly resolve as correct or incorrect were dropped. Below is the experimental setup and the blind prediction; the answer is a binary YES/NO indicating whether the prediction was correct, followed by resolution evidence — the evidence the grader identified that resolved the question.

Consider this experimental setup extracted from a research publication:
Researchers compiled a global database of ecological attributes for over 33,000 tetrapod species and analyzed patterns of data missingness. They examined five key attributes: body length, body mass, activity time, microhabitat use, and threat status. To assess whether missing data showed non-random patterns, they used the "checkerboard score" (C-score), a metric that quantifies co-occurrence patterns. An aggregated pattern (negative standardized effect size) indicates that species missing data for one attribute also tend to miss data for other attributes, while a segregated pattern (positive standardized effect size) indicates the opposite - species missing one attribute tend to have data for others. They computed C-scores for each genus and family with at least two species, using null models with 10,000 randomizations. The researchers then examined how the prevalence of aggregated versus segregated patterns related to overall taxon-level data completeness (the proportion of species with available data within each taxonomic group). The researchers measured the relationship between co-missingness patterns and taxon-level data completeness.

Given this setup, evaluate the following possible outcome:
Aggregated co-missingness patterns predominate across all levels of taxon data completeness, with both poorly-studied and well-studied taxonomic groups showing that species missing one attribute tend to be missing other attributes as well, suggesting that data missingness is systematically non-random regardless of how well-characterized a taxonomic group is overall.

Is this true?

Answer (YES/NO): NO